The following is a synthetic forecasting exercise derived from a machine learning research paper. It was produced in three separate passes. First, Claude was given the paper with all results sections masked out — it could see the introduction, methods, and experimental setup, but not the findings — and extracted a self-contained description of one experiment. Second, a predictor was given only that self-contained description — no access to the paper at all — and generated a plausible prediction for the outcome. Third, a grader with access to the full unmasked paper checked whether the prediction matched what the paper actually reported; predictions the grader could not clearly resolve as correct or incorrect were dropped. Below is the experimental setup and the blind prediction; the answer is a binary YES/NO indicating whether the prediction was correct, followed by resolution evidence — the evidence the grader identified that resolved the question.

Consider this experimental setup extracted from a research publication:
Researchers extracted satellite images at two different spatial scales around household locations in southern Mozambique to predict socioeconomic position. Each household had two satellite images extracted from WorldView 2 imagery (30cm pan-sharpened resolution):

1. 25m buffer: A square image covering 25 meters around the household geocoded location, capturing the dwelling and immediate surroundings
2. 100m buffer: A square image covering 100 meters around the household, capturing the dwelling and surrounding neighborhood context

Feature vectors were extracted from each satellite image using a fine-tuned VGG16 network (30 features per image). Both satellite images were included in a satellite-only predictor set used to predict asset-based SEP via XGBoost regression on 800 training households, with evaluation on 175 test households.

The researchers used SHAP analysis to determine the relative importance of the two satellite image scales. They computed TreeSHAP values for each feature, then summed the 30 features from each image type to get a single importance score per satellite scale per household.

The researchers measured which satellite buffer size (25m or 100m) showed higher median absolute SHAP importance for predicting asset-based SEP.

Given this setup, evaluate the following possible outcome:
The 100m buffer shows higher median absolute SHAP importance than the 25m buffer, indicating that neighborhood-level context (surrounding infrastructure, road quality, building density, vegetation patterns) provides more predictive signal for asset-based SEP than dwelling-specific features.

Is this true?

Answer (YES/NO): NO